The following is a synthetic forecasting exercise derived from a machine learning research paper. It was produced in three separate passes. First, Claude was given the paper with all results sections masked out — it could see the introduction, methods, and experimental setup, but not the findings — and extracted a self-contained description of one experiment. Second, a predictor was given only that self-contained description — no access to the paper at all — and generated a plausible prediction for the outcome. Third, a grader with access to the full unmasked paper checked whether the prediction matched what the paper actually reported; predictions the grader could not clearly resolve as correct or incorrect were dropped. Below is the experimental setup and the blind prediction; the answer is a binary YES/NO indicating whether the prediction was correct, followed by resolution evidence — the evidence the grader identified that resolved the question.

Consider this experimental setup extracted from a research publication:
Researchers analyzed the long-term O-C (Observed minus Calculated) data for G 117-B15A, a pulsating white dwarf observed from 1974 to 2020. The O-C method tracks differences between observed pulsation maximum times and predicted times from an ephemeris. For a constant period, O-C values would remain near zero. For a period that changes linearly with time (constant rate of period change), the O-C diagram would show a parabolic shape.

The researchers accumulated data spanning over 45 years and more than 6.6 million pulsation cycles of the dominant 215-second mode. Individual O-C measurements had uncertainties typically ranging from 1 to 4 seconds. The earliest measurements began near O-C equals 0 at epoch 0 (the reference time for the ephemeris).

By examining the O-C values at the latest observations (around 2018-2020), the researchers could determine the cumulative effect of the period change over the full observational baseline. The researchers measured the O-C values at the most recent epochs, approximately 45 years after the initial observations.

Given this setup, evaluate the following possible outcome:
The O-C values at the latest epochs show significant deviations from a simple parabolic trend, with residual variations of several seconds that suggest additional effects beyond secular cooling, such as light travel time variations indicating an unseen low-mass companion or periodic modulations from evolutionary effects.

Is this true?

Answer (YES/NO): NO